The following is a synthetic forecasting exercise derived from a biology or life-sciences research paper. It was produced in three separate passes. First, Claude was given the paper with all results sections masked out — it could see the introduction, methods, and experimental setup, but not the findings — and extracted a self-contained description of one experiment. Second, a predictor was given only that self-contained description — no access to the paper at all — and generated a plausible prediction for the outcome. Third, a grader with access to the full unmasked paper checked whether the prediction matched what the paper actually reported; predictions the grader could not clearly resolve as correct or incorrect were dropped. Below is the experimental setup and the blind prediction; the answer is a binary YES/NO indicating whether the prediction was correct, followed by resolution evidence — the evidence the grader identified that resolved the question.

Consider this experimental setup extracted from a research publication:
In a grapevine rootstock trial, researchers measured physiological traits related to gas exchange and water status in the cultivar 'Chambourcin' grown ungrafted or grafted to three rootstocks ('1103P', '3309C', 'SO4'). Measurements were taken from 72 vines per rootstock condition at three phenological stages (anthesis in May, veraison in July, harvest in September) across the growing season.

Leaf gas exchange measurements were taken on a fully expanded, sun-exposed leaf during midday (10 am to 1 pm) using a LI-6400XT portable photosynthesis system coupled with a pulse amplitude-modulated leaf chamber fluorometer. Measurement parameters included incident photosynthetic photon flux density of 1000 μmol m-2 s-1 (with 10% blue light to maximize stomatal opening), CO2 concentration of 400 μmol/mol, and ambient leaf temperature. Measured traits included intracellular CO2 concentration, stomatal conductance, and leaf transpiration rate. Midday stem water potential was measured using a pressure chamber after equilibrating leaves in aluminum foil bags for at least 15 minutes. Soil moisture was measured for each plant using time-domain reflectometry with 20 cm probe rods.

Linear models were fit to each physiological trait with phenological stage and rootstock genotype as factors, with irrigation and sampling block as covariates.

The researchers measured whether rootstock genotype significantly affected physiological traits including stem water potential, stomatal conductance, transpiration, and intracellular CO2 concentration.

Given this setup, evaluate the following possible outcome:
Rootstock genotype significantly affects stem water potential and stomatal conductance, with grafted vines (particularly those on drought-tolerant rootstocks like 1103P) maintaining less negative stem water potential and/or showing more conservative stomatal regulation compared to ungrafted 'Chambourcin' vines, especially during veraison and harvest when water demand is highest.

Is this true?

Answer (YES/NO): NO